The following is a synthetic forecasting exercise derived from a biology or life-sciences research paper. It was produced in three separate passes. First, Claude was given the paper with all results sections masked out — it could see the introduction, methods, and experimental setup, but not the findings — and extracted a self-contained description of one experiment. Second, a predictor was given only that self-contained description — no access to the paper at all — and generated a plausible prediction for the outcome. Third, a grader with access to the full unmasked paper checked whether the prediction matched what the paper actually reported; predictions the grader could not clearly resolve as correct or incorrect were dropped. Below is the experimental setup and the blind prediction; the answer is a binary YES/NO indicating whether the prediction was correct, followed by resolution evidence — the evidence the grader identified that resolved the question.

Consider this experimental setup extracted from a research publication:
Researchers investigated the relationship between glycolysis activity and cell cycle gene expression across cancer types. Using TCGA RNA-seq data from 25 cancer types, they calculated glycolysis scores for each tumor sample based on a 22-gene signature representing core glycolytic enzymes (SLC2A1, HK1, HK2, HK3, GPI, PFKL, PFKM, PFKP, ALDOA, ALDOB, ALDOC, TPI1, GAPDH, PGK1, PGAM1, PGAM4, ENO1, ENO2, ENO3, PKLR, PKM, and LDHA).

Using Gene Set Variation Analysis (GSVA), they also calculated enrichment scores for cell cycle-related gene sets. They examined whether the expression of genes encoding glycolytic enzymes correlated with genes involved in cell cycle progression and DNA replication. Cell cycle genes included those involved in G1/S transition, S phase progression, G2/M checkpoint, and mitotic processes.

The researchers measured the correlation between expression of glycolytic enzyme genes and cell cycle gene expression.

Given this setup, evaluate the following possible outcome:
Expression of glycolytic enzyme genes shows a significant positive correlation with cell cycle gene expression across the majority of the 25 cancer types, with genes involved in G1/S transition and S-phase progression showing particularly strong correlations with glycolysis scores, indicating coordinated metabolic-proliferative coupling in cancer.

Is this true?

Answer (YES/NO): NO